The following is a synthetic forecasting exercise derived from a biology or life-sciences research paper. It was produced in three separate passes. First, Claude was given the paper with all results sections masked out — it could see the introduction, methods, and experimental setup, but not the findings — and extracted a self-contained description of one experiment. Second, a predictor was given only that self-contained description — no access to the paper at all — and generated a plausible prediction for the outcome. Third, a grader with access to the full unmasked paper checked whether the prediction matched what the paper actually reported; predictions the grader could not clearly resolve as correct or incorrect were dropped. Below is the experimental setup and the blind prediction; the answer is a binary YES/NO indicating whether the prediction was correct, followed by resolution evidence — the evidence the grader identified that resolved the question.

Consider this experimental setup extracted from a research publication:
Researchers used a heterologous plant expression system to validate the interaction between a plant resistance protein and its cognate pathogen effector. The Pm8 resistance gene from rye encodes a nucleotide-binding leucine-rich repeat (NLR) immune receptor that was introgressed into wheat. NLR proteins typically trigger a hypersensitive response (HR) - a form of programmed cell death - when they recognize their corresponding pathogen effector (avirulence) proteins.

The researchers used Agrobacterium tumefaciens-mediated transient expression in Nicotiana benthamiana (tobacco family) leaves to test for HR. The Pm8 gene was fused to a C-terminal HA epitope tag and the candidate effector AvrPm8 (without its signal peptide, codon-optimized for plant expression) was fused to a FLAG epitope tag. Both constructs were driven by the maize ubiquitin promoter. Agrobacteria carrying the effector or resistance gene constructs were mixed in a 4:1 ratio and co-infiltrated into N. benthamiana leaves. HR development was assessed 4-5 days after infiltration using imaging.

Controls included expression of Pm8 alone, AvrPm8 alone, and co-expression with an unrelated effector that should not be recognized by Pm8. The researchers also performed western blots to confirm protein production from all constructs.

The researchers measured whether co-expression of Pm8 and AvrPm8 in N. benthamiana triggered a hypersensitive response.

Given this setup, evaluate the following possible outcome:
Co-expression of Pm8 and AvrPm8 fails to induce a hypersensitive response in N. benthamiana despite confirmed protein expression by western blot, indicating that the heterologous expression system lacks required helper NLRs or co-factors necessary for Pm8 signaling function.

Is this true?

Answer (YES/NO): NO